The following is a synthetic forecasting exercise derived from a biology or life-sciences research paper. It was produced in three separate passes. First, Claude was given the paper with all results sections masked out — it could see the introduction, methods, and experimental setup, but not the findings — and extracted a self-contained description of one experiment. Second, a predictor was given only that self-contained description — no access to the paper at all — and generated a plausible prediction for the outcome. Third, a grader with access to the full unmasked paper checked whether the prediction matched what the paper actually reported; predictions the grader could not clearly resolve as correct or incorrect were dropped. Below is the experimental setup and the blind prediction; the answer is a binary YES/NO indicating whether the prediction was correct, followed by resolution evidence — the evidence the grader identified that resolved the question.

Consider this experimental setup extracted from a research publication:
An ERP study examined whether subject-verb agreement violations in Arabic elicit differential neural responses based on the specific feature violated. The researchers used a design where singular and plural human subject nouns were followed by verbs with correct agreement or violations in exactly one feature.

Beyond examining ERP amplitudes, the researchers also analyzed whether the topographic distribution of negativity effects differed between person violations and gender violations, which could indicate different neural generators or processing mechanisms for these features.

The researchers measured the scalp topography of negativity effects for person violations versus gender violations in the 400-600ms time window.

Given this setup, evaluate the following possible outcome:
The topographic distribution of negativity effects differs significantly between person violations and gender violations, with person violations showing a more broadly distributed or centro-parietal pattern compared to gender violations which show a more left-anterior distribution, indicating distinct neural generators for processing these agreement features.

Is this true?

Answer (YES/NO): NO